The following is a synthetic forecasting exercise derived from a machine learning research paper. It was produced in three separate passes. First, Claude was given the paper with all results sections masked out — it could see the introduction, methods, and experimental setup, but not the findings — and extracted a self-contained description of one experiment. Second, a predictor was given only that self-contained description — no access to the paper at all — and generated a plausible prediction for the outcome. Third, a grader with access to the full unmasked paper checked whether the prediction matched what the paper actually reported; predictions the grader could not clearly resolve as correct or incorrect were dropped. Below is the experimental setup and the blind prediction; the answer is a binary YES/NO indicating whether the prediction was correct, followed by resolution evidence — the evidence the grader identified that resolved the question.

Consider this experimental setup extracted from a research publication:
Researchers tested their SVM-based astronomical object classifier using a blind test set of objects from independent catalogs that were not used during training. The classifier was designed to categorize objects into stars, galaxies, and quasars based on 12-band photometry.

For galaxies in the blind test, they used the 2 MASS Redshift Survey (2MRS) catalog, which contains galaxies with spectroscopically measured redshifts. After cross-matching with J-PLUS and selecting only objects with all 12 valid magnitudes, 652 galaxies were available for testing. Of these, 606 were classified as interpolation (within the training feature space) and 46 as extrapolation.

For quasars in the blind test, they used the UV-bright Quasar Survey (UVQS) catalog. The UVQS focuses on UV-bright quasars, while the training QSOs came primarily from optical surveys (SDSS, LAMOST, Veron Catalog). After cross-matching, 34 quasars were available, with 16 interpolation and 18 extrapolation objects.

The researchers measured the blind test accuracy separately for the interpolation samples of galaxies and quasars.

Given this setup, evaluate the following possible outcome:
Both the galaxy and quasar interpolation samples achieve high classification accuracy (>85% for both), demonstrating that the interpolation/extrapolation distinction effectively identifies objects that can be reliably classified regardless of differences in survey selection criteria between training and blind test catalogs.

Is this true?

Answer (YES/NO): NO